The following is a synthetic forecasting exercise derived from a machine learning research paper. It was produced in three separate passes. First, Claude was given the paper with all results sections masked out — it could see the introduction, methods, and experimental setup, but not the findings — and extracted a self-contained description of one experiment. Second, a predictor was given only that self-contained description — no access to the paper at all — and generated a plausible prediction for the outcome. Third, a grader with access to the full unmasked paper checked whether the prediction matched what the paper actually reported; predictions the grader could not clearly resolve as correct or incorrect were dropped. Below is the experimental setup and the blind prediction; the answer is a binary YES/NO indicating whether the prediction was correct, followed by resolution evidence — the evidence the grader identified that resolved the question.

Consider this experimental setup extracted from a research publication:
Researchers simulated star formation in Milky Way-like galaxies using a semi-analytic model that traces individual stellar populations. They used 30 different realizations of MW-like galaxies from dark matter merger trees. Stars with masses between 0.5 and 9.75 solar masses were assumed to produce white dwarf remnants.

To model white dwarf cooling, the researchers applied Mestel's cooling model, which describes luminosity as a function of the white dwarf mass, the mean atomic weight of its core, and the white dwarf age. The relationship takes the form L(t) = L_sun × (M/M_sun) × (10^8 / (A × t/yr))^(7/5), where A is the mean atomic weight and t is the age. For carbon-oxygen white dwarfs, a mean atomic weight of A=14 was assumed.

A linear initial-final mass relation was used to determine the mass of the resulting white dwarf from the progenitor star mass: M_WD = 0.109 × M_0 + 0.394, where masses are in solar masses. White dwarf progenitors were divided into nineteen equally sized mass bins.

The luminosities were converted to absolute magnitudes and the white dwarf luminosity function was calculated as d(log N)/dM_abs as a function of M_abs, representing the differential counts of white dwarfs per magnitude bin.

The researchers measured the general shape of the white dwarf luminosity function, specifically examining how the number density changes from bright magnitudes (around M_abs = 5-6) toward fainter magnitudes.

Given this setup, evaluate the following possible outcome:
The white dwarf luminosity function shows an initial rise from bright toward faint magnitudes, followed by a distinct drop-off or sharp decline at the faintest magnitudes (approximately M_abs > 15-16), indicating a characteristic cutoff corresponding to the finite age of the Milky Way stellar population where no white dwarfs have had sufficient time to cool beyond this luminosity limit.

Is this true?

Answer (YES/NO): YES